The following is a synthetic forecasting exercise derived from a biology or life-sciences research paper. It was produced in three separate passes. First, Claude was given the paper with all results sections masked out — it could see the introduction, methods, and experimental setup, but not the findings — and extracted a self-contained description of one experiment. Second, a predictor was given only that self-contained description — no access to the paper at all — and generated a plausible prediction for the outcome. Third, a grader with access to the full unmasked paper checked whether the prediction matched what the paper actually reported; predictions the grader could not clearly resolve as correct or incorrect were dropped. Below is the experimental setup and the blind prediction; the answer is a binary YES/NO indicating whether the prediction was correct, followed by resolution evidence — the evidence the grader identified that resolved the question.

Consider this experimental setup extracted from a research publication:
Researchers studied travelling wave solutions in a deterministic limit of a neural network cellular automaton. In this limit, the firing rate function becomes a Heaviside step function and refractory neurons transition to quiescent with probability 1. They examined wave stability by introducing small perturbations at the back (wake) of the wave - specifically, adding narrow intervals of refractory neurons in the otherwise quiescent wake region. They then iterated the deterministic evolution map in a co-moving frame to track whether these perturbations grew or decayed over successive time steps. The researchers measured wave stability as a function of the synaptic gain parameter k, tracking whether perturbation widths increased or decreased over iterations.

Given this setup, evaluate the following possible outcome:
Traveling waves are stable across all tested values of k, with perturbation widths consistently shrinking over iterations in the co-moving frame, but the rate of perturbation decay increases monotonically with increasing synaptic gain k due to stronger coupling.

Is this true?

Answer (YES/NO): NO